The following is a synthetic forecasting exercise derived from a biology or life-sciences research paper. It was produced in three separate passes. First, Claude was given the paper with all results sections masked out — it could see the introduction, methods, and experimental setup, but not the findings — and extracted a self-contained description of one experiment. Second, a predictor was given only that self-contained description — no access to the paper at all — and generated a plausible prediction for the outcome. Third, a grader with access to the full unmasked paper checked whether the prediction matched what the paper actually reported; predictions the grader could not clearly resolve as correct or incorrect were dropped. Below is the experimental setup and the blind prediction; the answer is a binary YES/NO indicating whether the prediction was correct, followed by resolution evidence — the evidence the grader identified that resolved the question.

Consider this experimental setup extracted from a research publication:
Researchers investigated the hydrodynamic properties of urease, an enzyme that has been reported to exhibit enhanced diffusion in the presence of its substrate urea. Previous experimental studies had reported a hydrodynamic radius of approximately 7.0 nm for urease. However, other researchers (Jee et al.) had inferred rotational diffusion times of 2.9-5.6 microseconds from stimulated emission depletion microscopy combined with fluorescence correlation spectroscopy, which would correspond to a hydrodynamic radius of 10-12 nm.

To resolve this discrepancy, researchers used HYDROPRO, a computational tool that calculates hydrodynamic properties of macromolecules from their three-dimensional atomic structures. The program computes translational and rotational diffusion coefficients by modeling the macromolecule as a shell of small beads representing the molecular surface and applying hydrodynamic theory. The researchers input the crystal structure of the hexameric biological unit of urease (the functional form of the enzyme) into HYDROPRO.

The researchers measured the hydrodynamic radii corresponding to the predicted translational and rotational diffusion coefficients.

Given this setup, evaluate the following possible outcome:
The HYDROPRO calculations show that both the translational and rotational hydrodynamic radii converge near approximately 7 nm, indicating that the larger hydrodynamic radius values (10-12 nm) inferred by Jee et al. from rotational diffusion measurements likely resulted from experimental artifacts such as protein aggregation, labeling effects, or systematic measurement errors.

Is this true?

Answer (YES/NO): YES